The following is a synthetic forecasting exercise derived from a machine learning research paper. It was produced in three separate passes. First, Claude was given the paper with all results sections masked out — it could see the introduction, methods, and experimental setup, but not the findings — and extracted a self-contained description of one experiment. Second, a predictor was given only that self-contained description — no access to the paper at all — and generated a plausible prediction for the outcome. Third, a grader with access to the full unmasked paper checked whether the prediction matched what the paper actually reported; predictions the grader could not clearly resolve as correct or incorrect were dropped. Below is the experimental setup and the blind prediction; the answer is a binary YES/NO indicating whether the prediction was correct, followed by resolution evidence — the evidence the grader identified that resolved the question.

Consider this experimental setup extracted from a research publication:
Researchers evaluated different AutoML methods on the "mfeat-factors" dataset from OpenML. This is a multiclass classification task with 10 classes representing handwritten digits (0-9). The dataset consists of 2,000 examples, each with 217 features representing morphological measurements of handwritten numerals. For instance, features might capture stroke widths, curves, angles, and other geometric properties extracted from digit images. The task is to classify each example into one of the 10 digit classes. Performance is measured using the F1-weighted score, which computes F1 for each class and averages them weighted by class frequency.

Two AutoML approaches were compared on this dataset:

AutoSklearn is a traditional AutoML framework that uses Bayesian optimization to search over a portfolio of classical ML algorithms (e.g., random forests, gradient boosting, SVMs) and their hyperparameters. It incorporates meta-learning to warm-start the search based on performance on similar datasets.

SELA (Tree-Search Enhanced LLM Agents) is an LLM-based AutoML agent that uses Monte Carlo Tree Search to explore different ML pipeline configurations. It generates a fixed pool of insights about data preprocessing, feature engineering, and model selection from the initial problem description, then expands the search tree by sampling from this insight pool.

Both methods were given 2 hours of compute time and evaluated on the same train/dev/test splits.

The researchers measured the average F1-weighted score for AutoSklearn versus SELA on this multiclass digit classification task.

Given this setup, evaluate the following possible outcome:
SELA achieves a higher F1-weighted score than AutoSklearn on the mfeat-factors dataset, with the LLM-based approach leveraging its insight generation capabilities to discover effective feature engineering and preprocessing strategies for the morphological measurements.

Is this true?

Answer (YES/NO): NO